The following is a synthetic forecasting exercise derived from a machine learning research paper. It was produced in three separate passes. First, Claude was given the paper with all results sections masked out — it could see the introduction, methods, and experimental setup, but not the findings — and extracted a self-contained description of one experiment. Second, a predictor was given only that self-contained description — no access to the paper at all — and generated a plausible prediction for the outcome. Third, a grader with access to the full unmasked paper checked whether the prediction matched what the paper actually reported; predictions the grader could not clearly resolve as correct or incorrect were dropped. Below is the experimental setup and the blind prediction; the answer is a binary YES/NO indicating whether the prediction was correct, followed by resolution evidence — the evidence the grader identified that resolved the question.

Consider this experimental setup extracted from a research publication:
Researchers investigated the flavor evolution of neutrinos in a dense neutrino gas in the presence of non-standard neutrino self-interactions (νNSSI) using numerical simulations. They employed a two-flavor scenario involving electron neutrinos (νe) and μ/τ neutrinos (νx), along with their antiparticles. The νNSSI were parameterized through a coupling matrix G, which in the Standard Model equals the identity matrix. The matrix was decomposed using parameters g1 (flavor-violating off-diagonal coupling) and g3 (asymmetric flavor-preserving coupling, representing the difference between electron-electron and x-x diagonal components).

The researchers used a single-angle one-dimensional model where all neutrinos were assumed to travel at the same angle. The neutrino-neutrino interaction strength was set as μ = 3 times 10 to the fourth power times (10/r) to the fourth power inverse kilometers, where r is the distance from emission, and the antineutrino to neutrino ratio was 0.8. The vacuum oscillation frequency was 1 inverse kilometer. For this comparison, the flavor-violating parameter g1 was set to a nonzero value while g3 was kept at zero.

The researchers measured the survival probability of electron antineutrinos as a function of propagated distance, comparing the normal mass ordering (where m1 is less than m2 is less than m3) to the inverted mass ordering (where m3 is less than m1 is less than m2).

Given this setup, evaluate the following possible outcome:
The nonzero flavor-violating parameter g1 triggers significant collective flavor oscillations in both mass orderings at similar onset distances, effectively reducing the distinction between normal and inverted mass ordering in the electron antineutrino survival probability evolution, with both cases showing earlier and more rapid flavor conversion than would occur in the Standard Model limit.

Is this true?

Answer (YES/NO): NO